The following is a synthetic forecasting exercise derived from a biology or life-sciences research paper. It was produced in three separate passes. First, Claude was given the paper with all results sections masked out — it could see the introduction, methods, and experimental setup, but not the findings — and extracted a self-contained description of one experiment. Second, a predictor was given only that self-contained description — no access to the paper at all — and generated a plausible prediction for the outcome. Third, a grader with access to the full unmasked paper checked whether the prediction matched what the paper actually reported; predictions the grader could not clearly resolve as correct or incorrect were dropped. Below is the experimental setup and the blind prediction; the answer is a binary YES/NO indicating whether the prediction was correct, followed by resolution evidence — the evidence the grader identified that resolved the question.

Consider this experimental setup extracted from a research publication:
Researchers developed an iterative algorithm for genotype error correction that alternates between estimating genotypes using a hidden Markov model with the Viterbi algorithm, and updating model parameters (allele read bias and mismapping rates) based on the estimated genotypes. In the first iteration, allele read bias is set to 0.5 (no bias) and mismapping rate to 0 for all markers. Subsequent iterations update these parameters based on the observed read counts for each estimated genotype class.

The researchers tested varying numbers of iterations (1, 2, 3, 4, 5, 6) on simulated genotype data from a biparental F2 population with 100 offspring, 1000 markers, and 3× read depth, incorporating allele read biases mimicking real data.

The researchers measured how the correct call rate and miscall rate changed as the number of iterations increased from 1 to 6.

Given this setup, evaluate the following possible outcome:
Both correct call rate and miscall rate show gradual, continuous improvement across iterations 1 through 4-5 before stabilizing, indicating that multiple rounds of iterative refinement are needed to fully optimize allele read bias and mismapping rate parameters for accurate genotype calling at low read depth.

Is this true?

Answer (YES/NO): NO